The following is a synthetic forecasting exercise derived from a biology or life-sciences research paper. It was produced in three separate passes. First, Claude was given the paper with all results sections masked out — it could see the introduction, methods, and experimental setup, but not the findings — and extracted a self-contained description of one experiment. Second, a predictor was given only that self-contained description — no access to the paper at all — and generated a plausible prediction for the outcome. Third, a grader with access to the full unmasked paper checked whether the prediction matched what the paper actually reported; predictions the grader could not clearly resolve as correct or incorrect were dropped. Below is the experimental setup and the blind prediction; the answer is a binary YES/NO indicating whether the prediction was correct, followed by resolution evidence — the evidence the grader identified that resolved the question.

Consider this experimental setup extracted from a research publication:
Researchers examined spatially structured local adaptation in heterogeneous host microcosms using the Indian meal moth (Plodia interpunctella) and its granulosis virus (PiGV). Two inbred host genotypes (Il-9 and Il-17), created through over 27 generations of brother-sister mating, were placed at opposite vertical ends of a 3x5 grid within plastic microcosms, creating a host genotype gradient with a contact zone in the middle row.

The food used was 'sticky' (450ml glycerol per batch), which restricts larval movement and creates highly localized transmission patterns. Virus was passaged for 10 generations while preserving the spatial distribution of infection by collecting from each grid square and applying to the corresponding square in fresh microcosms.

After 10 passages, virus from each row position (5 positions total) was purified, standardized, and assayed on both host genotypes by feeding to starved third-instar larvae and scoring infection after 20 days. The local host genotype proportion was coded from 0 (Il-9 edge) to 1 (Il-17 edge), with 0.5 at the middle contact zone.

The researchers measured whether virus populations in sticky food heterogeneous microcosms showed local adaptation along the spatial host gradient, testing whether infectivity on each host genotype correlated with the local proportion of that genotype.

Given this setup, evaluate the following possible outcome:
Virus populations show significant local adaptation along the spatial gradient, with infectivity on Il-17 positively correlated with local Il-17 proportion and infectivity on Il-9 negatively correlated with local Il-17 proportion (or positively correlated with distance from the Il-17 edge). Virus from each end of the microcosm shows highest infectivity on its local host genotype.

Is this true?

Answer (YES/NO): NO